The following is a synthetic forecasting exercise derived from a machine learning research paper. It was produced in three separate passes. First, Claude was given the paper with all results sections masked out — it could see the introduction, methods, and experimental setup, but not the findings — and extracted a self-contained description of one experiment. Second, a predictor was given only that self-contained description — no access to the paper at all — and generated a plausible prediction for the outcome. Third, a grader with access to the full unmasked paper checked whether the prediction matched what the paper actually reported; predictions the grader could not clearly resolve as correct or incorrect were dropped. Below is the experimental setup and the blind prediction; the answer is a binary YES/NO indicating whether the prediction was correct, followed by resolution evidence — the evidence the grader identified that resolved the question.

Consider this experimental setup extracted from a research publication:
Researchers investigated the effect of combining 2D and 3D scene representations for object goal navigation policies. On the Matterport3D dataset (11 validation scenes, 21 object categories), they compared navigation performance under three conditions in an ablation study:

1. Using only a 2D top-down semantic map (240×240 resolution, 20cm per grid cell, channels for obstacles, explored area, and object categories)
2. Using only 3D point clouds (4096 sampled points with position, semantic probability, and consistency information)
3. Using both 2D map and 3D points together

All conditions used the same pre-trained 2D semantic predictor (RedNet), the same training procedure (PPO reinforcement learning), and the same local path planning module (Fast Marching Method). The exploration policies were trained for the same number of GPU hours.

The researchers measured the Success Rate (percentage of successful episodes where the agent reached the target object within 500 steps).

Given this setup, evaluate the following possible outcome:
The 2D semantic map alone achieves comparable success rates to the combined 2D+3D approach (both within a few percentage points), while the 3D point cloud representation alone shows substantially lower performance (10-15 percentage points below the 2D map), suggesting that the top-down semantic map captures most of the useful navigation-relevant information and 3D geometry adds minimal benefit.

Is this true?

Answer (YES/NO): NO